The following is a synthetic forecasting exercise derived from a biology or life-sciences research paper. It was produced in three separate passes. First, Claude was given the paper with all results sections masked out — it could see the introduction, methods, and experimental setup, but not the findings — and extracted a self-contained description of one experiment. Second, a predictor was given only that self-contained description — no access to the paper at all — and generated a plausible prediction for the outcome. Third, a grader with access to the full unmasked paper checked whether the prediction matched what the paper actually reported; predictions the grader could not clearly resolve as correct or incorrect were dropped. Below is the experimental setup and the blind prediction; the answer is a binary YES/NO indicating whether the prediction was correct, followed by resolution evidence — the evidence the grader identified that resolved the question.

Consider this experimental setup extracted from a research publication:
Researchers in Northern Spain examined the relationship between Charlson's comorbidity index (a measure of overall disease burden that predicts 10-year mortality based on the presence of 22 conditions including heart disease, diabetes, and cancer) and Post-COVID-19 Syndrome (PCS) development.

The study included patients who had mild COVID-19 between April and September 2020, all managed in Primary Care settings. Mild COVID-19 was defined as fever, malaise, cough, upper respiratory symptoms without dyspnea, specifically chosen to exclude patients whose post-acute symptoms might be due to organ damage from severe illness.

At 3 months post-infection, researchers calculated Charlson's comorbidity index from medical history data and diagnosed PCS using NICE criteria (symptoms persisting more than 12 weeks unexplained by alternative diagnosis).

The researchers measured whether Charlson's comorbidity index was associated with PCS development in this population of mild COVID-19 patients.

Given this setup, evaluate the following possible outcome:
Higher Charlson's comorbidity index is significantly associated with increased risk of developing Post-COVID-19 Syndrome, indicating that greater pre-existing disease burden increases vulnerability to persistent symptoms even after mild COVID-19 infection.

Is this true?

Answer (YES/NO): NO